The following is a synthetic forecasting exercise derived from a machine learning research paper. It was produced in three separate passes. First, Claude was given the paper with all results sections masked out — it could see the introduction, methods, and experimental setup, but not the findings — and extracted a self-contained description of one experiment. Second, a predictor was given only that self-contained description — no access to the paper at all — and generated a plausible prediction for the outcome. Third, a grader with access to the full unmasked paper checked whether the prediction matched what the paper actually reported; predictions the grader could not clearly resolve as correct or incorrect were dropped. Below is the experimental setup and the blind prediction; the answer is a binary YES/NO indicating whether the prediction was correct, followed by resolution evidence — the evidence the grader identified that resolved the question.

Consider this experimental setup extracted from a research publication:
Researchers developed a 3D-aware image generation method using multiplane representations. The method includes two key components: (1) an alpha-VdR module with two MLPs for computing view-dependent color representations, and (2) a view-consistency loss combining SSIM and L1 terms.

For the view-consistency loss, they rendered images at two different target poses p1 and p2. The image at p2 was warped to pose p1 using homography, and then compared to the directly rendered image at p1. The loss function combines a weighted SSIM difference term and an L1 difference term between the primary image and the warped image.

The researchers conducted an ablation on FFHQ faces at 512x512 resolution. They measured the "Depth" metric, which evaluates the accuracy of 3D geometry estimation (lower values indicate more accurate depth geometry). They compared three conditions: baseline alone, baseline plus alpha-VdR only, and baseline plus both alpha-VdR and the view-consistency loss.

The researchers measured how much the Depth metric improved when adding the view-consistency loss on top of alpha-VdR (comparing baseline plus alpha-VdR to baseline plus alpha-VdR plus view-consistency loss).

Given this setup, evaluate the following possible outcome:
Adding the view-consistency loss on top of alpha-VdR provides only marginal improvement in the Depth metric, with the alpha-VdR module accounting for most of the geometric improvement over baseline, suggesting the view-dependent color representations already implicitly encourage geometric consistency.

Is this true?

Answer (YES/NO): YES